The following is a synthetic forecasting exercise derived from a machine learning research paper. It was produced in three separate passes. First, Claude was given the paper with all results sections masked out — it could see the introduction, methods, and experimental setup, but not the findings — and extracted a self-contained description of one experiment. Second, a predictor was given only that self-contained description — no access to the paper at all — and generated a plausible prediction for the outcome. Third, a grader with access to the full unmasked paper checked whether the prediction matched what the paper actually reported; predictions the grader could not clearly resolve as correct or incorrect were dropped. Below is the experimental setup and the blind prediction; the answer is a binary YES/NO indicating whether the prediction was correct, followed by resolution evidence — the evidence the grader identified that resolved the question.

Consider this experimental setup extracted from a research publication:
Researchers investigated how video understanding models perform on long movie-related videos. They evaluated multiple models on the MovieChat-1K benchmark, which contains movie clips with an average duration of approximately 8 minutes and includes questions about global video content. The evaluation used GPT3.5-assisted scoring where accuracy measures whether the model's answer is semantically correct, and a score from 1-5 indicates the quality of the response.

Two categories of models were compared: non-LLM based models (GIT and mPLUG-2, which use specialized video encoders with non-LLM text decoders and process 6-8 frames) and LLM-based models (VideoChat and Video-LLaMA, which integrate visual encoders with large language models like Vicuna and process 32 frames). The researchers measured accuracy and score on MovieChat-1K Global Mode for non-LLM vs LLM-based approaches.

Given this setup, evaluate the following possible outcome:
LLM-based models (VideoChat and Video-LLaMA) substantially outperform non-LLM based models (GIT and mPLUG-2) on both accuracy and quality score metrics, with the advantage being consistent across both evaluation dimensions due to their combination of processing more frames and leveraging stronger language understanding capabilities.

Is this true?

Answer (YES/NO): YES